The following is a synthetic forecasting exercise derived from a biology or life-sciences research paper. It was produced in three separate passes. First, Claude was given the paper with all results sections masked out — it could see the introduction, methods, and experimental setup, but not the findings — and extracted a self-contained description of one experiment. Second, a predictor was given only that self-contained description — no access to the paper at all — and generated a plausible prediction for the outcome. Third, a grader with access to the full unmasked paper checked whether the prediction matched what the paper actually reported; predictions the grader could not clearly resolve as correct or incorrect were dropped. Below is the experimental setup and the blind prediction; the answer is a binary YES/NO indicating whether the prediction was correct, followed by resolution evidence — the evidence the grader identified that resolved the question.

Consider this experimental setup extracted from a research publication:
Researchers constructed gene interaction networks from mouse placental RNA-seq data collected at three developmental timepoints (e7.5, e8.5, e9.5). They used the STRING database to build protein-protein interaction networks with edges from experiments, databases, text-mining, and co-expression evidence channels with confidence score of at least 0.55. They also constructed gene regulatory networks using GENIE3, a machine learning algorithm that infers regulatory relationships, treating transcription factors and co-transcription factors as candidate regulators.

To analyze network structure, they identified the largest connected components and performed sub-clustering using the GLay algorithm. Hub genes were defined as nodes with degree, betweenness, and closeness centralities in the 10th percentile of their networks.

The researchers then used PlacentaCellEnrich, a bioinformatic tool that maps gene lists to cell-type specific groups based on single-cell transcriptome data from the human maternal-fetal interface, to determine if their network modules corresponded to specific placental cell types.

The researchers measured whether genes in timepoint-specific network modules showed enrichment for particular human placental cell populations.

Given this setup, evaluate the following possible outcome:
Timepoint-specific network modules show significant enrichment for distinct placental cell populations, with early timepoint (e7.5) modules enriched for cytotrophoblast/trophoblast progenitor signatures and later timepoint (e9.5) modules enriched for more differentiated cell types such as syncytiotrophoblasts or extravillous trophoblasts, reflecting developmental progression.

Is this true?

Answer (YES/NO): NO